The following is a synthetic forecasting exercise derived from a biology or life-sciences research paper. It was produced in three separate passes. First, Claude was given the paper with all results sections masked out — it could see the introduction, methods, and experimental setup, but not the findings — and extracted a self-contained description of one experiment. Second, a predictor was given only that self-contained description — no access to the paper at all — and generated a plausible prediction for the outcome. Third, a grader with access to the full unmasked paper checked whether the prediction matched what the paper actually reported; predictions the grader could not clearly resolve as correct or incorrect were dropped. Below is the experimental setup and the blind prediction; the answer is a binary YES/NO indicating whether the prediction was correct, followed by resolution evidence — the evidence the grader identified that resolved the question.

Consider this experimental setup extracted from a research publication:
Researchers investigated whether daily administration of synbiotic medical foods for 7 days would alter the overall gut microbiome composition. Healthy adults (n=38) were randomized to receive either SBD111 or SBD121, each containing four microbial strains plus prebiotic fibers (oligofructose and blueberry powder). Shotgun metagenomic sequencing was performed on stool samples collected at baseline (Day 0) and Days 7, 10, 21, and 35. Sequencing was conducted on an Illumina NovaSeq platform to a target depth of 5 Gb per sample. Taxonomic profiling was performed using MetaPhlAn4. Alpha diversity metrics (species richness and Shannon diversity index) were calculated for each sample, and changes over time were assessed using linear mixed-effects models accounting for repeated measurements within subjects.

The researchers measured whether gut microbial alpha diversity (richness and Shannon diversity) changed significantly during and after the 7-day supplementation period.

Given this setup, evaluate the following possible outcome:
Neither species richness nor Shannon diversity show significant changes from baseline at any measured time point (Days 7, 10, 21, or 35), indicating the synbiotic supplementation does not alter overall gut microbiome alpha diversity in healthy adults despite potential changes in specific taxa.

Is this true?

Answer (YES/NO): NO